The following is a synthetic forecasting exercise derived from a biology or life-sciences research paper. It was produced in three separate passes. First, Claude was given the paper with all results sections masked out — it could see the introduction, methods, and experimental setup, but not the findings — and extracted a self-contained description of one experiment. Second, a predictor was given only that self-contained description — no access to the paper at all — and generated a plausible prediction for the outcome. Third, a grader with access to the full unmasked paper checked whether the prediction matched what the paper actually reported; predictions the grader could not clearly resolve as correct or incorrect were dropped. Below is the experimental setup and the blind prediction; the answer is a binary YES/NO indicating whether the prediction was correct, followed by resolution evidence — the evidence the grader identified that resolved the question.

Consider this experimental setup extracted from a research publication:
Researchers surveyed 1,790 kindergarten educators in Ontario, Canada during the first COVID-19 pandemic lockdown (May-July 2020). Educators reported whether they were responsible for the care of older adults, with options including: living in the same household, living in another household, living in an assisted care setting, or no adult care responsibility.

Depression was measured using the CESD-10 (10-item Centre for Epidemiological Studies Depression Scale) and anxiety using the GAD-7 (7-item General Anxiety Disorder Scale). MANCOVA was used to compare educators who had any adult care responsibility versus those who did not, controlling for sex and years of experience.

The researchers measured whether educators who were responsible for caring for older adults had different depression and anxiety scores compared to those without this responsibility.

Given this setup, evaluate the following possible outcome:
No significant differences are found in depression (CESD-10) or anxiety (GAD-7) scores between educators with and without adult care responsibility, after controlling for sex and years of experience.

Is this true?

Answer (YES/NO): NO